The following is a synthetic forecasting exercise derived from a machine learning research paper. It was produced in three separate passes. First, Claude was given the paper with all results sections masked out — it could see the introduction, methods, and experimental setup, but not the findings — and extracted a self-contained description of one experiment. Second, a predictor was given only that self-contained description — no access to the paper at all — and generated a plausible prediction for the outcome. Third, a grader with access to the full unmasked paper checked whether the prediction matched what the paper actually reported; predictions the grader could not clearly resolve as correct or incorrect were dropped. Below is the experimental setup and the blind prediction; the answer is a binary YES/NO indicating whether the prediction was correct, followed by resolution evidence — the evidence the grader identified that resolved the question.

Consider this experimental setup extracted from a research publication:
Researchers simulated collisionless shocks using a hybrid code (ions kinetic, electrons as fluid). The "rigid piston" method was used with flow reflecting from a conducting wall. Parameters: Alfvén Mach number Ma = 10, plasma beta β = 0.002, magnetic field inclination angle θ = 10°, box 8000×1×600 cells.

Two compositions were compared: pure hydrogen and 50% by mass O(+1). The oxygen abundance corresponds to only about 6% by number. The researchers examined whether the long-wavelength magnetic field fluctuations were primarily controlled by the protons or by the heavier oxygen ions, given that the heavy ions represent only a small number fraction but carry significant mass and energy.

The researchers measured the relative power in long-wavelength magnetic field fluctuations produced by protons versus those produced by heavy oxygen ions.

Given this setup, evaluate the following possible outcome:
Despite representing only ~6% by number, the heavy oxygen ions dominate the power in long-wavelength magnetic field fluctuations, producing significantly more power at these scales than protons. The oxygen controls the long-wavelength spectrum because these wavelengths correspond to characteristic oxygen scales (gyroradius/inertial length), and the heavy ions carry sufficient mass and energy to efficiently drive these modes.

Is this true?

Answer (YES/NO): YES